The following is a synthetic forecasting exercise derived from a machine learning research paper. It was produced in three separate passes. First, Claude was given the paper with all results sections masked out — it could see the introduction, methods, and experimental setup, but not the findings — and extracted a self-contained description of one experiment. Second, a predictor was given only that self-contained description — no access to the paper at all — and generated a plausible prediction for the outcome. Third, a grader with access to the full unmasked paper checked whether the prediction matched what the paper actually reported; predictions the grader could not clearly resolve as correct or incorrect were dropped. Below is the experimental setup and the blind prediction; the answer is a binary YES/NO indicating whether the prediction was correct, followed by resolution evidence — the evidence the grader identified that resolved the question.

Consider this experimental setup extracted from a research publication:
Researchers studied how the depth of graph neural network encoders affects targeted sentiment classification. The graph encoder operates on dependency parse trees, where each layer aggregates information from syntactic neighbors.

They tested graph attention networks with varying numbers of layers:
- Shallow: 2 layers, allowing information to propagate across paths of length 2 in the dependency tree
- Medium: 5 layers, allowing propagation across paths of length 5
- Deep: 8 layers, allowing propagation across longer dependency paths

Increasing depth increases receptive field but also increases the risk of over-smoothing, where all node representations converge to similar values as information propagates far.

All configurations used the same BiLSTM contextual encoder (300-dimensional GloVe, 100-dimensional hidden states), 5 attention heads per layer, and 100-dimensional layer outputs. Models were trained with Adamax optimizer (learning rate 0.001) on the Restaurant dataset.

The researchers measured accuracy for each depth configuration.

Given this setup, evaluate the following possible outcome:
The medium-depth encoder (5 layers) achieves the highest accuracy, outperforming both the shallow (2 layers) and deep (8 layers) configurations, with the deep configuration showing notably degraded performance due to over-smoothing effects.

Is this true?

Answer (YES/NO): NO